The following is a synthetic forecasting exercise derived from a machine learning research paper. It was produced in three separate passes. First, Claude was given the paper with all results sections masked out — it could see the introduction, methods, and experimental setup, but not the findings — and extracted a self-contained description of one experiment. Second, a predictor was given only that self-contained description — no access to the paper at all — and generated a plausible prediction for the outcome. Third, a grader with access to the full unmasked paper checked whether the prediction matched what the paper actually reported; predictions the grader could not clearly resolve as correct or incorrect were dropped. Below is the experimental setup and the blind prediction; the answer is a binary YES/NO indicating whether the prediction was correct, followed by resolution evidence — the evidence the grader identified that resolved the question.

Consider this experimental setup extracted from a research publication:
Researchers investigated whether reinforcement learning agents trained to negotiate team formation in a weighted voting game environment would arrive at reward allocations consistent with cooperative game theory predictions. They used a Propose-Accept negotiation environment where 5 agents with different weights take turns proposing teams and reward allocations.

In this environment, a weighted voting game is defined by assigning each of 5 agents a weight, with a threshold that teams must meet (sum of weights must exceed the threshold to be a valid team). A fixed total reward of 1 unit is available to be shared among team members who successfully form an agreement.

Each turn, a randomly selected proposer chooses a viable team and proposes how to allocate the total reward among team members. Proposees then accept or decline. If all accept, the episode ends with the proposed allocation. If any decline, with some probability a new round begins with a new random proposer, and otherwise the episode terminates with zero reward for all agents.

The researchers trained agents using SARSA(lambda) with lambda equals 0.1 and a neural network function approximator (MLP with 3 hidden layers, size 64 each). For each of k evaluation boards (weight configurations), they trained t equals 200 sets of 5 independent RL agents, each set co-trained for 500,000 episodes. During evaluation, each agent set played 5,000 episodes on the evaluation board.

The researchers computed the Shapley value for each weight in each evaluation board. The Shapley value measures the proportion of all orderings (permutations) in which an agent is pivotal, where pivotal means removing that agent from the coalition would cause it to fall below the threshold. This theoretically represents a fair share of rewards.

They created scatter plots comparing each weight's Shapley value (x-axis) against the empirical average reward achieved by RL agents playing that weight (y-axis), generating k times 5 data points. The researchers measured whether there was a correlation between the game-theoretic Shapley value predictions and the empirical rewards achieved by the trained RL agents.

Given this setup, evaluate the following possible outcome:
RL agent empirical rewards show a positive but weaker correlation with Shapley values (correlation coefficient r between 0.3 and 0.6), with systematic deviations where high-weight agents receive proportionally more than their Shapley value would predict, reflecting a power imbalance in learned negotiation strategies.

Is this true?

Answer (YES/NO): NO